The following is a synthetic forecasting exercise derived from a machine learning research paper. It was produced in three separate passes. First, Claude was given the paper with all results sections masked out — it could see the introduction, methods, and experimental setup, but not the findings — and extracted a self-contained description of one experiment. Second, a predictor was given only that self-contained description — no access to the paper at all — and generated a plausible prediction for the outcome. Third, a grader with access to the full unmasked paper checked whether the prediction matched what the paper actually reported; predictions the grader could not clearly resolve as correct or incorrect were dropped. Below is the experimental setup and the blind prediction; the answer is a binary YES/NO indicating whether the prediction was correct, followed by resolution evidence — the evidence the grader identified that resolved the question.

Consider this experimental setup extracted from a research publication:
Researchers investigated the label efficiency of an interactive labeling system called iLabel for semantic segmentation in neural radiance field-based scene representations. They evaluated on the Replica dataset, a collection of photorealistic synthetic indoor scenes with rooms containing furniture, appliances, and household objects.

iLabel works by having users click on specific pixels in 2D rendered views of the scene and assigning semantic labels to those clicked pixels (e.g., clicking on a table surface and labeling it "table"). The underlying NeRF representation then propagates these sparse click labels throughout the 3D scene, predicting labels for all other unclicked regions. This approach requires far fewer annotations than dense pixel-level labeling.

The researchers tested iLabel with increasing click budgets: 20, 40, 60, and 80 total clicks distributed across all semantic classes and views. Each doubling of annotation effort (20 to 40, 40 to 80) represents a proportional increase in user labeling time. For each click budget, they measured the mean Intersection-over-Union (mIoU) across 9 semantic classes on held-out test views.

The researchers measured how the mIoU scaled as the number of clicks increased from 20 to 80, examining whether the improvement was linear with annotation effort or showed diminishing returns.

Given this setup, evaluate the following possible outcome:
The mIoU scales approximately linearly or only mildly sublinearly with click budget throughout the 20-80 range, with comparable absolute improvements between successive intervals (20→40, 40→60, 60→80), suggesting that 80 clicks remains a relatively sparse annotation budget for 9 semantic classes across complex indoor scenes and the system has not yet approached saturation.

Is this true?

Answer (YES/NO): NO